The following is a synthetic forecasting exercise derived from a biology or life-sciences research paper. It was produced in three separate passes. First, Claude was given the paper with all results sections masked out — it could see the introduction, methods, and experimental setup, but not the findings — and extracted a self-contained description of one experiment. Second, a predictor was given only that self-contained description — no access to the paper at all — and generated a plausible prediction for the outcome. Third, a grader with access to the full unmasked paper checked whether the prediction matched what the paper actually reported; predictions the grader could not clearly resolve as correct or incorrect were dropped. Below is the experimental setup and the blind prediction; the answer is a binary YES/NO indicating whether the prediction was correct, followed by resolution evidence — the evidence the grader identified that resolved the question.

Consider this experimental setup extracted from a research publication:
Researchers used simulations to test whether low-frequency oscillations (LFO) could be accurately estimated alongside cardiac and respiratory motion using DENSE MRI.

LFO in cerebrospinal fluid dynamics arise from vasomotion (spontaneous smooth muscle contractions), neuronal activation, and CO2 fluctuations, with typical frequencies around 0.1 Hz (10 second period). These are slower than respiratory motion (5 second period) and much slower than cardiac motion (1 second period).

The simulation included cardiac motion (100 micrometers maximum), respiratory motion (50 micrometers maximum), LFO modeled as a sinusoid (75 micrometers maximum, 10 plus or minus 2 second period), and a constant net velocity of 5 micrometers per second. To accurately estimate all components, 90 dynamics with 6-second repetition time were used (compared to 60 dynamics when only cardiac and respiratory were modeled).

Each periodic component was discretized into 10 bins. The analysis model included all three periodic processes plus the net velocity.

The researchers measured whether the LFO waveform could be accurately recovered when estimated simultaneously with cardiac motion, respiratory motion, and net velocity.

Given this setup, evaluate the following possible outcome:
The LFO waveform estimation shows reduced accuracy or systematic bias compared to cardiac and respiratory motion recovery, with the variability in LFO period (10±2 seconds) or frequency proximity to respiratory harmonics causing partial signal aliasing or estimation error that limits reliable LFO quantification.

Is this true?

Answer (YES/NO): NO